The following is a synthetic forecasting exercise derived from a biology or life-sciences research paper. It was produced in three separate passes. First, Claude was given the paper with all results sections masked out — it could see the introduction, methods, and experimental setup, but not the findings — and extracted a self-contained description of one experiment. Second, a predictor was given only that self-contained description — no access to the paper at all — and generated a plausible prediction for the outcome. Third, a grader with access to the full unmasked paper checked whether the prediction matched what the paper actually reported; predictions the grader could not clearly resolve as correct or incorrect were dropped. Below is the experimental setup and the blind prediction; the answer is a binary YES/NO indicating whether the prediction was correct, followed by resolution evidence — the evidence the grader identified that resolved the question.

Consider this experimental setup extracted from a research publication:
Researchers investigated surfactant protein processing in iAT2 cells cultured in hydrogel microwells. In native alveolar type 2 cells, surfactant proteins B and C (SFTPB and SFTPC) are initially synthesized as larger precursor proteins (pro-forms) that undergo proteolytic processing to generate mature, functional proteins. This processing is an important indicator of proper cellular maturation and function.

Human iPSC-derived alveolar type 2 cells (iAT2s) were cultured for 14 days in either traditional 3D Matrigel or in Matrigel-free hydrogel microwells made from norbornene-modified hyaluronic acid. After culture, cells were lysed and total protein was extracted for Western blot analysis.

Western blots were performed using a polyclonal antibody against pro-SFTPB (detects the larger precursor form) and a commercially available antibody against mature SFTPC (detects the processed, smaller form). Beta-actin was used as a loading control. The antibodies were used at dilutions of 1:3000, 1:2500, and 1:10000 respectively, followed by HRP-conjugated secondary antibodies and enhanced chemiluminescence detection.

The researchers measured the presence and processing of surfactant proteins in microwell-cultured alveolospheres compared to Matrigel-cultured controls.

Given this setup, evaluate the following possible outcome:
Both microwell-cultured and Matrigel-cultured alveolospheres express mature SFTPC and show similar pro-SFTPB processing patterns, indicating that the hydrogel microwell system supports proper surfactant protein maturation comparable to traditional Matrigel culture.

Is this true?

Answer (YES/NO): YES